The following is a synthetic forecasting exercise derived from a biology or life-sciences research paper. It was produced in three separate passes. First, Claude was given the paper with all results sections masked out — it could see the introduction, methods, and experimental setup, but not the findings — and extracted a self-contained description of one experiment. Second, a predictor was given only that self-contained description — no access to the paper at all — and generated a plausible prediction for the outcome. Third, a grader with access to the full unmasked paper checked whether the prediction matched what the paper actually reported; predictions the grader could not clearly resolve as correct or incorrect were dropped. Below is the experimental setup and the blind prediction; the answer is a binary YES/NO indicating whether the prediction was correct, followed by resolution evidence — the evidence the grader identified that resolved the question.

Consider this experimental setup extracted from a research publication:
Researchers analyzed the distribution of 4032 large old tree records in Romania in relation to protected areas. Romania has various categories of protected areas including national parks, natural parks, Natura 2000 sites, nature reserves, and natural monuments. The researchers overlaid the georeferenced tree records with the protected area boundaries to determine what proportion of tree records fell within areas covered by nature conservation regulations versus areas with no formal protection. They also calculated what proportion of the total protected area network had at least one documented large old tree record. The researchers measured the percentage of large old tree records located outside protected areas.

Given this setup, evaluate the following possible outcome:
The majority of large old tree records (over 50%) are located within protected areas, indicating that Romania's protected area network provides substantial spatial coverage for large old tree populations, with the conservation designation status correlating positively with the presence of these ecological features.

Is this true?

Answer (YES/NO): YES